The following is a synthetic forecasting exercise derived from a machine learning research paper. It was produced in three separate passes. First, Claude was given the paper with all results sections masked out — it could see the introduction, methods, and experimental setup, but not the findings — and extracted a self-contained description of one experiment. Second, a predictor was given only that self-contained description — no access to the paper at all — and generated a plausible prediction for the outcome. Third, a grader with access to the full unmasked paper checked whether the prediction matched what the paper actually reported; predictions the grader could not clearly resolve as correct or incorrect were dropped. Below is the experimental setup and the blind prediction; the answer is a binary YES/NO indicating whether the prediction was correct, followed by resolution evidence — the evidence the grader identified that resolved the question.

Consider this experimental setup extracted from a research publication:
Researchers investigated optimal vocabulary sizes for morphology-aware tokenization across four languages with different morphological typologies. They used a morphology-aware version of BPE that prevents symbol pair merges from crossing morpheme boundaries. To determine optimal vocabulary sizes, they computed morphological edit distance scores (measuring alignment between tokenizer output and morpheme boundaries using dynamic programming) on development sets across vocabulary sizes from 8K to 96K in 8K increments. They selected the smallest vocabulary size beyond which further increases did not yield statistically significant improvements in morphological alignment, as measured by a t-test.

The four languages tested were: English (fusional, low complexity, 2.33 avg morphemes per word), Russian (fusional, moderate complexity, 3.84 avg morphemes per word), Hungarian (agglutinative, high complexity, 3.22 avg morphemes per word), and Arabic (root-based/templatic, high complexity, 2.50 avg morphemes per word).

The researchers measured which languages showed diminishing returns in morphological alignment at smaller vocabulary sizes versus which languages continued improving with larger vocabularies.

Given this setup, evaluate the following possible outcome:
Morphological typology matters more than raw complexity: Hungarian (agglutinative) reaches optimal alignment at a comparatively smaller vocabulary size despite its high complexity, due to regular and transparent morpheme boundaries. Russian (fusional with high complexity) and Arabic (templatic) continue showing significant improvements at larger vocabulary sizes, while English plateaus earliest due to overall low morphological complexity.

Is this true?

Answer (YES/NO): NO